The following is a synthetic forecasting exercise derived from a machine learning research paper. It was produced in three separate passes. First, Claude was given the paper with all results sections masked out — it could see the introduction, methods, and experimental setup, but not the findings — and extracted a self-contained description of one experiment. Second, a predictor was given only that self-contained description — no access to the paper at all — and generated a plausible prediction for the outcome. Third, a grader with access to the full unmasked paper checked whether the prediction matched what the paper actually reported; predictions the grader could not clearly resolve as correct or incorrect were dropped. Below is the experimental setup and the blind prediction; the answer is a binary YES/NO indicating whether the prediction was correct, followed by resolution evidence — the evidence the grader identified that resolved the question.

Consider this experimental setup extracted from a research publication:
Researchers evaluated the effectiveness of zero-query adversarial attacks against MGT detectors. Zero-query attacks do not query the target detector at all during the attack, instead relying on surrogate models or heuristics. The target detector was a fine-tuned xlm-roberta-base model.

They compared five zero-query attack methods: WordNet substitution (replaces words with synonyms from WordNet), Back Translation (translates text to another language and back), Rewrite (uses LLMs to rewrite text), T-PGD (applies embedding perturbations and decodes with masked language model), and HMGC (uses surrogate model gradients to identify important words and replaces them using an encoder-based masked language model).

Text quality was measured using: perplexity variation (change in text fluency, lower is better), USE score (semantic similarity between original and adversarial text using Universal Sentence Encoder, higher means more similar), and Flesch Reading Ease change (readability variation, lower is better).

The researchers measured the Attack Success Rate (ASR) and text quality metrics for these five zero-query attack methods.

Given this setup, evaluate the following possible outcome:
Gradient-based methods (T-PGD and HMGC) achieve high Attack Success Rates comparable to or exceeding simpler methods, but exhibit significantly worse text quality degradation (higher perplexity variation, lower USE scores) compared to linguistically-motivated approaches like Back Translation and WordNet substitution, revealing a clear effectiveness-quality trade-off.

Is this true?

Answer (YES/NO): NO